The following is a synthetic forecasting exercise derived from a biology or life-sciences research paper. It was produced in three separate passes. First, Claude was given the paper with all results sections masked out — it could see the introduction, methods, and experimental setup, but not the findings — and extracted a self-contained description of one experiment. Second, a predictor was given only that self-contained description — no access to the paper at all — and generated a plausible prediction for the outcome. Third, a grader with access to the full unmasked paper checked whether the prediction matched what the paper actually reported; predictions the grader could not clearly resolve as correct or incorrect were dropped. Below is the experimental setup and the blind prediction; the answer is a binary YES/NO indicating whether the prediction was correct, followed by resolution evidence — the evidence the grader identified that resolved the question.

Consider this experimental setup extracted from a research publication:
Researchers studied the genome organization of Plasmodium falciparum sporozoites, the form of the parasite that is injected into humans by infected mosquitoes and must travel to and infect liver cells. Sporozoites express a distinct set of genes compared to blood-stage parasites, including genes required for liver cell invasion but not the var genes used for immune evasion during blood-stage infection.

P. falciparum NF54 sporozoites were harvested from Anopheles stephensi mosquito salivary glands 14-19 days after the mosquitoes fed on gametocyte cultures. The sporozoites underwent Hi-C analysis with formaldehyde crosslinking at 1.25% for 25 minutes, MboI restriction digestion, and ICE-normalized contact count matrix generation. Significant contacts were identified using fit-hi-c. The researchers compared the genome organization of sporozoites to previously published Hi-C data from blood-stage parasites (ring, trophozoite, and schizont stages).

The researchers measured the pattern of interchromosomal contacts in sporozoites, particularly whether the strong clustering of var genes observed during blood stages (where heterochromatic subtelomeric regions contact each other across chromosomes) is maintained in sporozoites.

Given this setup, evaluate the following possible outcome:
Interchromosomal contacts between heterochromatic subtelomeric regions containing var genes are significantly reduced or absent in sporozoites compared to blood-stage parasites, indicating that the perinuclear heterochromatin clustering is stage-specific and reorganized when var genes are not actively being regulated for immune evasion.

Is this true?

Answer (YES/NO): NO